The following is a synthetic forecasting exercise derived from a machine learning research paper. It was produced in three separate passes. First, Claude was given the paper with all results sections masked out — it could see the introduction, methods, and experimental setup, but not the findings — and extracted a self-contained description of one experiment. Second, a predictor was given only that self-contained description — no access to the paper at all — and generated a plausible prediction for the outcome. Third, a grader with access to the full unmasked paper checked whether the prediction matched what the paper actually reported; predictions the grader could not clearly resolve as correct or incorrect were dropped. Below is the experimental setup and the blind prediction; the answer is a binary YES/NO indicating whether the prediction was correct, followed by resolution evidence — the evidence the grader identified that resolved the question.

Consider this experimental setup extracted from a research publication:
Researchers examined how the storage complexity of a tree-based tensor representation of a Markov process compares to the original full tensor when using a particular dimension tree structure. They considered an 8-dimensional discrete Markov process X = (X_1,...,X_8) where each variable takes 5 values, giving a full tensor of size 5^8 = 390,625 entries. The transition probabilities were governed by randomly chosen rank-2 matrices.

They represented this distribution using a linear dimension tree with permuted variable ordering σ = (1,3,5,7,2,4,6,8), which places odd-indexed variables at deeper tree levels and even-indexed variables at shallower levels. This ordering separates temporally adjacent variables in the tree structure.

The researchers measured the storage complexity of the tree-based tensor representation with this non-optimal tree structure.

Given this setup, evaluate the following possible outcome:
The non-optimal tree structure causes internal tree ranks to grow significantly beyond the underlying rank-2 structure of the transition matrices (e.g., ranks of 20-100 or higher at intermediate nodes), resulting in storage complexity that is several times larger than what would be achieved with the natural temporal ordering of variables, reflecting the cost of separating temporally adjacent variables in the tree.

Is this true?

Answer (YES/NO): NO